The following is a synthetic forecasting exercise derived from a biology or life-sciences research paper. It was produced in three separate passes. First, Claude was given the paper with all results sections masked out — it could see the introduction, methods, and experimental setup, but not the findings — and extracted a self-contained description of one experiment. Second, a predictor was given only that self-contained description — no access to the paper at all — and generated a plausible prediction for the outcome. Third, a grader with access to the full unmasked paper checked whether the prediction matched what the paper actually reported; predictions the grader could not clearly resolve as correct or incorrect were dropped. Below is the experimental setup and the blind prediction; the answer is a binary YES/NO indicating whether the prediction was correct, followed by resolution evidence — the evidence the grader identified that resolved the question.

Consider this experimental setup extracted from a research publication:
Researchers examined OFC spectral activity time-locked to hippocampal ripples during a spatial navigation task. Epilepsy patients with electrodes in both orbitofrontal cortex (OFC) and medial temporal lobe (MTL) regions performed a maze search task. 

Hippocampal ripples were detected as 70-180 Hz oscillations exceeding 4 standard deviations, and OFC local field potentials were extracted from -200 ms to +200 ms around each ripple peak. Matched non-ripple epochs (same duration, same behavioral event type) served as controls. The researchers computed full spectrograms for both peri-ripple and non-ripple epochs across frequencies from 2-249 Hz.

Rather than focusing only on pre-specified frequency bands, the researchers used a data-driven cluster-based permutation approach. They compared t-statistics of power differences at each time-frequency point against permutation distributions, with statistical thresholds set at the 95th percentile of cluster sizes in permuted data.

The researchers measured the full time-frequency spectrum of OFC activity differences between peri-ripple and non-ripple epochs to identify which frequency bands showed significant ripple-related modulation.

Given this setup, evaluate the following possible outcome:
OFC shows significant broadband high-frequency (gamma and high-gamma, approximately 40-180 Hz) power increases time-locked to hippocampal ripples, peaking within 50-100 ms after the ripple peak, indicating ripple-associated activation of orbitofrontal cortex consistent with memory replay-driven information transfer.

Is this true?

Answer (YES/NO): NO